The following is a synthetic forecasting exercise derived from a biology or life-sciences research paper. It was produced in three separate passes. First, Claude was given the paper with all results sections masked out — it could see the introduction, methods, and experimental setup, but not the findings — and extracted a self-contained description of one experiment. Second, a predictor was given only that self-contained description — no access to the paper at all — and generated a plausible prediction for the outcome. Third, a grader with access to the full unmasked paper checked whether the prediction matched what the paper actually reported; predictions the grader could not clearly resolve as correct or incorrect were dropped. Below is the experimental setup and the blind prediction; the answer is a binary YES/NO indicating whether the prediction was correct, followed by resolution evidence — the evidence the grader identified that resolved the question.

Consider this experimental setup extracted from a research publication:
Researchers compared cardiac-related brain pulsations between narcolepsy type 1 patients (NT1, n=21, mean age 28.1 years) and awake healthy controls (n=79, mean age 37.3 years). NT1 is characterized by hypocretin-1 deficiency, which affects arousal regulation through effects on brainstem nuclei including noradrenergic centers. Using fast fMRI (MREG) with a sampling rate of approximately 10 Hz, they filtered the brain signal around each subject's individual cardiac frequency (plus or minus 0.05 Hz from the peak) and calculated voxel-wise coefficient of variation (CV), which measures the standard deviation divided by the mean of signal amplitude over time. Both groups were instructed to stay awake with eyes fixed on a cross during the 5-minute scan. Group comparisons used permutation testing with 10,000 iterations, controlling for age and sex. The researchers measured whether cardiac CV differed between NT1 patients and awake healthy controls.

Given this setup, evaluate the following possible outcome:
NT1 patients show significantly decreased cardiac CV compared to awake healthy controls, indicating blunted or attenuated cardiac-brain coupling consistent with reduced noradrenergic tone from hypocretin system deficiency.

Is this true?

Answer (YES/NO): NO